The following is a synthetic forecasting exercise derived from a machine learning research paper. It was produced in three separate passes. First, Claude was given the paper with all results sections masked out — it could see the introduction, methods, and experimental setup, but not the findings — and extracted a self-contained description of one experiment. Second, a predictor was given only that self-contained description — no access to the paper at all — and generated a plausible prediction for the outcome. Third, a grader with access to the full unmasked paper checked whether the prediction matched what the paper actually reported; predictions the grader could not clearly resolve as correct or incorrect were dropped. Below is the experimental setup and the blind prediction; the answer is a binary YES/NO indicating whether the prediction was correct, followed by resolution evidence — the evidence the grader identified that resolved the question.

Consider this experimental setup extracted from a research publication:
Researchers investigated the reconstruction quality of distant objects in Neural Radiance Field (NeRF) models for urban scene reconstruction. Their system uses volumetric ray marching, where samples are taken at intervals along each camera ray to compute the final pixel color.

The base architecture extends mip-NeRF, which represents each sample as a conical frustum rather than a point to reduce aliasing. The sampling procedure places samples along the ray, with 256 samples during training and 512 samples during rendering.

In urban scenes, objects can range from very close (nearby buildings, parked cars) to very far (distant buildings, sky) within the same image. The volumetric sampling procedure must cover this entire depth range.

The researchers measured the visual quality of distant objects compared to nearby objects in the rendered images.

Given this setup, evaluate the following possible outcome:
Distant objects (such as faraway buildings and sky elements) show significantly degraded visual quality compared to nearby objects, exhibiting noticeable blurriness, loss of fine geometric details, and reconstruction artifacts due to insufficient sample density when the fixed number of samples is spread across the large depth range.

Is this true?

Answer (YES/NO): NO